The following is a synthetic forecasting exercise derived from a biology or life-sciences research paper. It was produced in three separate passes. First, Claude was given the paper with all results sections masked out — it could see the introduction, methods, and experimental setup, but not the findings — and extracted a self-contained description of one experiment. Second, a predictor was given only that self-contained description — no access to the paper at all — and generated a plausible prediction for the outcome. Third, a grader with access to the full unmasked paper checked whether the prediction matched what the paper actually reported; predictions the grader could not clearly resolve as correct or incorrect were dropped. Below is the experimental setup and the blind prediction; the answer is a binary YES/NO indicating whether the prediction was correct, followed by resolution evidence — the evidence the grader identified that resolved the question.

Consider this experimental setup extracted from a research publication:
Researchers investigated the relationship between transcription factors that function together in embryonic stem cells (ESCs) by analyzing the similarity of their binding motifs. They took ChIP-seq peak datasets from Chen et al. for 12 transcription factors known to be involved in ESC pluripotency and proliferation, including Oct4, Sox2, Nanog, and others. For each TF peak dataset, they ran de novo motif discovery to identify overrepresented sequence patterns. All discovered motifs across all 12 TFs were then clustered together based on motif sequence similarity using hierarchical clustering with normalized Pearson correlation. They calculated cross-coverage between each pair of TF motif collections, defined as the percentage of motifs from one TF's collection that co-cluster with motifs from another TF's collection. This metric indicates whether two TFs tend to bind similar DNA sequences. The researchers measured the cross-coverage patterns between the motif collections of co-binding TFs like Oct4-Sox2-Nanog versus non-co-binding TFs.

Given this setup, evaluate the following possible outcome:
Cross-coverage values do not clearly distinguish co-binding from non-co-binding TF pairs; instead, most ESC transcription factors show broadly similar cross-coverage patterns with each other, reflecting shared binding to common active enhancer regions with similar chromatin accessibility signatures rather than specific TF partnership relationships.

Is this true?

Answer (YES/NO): NO